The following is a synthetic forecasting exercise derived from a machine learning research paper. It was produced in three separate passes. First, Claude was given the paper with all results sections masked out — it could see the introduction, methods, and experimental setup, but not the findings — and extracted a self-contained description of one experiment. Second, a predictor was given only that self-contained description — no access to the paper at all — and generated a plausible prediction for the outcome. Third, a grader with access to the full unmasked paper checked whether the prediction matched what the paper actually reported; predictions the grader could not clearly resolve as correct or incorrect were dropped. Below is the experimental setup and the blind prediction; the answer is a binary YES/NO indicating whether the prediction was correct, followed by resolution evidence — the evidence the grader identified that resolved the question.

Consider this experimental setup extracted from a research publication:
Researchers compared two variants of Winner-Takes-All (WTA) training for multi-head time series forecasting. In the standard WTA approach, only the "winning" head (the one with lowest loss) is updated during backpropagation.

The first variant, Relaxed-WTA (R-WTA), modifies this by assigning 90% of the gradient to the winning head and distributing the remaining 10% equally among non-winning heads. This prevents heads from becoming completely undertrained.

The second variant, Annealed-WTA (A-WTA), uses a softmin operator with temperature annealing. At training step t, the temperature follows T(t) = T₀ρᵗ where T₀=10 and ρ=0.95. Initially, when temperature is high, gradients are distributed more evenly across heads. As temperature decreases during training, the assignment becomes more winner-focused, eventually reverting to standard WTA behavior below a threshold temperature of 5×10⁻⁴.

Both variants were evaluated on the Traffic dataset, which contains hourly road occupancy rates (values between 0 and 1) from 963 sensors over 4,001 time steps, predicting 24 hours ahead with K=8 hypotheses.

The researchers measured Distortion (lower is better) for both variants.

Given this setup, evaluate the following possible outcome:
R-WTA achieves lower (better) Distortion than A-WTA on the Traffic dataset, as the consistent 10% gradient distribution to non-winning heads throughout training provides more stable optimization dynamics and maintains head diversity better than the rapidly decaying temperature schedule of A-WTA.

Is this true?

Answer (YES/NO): YES